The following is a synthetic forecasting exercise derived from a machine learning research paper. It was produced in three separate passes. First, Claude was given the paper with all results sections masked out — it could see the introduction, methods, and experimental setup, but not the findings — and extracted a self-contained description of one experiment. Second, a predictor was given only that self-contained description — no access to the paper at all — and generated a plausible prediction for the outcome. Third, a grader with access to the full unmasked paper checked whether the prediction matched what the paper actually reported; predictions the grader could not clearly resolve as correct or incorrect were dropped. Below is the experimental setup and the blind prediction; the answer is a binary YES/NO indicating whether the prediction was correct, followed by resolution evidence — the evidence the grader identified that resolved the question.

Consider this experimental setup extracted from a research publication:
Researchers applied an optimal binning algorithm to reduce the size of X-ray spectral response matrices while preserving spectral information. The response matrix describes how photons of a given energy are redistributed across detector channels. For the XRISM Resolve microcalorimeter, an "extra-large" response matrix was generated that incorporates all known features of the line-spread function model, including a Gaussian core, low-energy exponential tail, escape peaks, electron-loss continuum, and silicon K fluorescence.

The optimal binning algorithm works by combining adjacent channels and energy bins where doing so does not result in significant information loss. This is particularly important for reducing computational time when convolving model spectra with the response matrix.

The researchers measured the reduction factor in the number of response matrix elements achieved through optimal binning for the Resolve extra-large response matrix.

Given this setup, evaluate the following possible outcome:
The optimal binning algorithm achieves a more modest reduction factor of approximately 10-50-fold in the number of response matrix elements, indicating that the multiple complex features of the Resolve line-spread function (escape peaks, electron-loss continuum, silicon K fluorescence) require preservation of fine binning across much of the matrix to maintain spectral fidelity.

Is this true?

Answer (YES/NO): NO